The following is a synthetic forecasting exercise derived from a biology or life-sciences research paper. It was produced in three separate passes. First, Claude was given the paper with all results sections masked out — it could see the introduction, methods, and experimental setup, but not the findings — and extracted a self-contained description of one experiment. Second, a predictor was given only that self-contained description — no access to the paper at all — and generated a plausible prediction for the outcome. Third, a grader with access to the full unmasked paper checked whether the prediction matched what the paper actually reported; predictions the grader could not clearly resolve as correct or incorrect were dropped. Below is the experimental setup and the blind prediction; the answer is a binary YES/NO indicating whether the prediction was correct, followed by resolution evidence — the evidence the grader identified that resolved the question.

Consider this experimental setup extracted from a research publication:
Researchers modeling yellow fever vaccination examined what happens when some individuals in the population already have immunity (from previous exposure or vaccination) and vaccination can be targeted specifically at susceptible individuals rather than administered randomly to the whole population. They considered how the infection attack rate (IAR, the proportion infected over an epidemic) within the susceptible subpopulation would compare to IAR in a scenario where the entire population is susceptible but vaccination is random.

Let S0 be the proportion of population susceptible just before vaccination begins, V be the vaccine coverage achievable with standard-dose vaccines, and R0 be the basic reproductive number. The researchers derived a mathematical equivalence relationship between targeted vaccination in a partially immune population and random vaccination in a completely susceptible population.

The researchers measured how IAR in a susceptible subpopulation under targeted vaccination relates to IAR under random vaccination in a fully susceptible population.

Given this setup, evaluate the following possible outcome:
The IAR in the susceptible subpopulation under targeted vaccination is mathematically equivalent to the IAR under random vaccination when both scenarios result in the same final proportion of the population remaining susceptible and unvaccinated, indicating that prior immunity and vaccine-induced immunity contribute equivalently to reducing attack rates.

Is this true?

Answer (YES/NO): NO